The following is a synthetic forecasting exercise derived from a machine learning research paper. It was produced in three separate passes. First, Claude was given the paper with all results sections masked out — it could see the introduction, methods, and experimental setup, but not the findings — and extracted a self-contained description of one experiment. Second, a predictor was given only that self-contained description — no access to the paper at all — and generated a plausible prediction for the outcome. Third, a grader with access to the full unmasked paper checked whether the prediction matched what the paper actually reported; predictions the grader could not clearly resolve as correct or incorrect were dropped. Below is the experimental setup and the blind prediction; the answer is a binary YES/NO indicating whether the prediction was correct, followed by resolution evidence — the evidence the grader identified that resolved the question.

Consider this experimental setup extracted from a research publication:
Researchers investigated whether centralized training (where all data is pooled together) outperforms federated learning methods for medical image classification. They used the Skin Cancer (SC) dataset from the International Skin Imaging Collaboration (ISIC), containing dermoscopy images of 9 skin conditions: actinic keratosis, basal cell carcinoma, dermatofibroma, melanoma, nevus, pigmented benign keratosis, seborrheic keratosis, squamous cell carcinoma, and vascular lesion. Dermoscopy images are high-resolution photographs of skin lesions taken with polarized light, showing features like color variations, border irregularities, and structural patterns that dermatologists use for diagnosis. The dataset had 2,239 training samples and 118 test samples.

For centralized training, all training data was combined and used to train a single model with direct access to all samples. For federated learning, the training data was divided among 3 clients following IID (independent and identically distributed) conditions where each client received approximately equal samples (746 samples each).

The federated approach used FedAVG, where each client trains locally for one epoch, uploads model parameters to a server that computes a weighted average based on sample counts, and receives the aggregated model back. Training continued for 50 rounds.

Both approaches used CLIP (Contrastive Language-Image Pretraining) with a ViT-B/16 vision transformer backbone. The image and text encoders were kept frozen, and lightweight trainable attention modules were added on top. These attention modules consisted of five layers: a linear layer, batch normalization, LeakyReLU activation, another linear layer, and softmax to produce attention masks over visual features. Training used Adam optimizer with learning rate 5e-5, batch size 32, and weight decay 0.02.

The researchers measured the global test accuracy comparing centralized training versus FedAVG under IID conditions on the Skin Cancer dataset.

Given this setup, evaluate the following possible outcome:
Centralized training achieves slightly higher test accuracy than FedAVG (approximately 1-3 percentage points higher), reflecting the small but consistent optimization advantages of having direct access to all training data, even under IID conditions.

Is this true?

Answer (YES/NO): NO